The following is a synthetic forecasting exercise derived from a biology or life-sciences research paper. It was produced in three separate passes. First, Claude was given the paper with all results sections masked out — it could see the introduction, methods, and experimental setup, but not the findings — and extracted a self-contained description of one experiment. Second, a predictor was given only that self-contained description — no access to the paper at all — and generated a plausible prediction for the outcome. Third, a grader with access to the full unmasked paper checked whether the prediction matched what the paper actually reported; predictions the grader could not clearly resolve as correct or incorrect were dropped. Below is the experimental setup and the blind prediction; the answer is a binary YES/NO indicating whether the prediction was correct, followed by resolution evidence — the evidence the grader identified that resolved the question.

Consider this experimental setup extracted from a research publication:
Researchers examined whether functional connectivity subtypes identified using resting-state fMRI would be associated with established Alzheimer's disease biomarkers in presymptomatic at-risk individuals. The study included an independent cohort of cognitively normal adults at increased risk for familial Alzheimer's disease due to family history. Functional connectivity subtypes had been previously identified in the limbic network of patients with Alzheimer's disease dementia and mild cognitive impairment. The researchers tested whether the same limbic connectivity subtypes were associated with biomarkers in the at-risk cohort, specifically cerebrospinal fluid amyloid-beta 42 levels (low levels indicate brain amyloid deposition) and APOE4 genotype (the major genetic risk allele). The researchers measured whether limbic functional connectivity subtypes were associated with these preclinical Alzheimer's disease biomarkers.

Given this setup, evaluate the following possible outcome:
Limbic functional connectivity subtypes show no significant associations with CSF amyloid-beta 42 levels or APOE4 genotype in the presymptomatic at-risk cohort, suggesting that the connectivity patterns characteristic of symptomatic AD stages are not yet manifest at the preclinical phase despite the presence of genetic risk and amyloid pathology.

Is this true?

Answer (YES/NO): NO